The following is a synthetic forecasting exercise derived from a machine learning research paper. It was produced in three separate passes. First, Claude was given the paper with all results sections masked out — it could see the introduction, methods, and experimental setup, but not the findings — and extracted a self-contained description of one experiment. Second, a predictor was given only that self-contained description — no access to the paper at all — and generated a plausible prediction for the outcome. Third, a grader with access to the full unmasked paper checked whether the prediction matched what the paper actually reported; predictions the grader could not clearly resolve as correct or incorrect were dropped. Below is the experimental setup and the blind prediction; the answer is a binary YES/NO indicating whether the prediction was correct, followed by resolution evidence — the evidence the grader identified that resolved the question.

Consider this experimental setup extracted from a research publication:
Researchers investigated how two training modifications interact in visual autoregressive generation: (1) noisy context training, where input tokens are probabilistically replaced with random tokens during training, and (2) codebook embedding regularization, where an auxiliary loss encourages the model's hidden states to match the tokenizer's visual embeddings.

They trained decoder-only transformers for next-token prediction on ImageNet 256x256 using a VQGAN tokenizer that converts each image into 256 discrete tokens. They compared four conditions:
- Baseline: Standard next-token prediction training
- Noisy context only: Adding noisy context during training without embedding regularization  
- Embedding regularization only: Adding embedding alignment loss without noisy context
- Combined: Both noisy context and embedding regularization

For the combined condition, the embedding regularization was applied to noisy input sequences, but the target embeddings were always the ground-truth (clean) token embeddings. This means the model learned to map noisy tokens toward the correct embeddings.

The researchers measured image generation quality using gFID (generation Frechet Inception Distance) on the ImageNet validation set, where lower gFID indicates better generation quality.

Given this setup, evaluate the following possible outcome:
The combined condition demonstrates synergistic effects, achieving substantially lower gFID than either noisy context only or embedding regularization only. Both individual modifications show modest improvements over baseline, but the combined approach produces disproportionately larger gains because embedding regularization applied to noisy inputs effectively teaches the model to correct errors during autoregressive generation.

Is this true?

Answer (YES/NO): NO